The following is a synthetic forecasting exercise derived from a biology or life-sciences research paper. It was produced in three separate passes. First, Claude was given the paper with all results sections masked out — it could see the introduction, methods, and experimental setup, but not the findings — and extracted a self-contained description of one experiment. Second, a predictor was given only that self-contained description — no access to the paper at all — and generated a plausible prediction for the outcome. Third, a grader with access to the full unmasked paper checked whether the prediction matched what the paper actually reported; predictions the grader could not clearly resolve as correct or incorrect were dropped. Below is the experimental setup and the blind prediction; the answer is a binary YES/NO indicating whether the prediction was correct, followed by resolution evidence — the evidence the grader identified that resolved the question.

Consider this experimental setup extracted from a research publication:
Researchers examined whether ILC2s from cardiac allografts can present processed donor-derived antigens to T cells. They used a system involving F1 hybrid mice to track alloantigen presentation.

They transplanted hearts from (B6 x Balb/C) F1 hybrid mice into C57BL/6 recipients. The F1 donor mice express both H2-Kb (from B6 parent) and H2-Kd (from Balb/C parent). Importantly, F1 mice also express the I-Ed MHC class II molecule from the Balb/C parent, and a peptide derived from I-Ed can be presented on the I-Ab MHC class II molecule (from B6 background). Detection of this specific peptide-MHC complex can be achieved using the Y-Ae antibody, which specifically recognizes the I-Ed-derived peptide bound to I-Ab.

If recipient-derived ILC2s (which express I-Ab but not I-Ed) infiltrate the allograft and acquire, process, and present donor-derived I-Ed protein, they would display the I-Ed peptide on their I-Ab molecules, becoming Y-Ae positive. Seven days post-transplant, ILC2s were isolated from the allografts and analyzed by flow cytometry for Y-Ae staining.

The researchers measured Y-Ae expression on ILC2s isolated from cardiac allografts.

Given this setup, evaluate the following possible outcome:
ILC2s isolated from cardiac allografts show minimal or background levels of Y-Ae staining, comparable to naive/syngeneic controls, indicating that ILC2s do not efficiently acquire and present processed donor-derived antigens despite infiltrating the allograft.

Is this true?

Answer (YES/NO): NO